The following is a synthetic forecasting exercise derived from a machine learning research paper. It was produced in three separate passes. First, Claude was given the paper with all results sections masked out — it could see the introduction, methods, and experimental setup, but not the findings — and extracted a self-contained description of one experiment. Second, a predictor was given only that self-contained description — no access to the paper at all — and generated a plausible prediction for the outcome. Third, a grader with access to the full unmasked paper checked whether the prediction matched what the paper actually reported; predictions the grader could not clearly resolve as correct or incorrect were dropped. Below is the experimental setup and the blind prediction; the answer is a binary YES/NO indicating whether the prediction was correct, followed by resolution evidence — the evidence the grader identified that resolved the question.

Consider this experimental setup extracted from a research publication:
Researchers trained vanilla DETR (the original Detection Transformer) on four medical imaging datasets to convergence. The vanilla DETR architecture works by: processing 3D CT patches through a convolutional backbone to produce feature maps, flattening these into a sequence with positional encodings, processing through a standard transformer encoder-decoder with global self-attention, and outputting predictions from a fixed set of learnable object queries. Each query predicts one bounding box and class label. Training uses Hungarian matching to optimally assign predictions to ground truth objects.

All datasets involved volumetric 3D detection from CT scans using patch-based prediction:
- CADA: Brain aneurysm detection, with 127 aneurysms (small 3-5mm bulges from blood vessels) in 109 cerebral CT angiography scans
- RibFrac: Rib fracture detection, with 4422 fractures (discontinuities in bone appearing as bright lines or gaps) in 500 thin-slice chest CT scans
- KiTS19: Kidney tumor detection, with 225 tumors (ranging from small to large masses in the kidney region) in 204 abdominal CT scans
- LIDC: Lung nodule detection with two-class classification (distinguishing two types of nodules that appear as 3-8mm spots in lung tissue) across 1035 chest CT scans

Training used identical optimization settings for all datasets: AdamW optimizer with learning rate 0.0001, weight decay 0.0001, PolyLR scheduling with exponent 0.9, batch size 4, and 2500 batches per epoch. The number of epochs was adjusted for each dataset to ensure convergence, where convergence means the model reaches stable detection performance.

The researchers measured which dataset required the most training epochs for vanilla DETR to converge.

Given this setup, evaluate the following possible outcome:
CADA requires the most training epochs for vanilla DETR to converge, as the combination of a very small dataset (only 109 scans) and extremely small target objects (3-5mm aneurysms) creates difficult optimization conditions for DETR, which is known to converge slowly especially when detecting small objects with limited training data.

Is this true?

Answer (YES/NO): NO